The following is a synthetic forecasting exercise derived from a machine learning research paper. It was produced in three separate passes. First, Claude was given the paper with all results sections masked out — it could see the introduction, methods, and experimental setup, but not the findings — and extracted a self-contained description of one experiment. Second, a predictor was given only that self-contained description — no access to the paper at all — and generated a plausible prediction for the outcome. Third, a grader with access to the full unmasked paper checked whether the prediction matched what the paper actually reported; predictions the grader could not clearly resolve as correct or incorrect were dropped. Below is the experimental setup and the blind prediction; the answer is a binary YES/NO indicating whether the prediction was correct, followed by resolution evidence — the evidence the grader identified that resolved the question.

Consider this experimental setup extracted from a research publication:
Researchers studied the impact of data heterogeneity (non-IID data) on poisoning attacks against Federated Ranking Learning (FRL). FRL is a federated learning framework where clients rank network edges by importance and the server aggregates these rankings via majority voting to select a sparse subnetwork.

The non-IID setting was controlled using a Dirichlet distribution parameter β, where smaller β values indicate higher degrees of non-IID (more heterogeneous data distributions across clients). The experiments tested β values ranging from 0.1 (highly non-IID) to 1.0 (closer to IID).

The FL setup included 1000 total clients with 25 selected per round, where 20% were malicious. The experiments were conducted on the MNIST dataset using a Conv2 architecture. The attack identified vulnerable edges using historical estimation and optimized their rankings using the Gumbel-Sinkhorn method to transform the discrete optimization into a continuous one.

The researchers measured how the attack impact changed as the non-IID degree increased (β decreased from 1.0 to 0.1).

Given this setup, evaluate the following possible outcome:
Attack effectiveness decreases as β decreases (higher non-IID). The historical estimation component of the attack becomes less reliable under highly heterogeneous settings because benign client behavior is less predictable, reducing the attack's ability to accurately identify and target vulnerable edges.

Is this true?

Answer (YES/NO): NO